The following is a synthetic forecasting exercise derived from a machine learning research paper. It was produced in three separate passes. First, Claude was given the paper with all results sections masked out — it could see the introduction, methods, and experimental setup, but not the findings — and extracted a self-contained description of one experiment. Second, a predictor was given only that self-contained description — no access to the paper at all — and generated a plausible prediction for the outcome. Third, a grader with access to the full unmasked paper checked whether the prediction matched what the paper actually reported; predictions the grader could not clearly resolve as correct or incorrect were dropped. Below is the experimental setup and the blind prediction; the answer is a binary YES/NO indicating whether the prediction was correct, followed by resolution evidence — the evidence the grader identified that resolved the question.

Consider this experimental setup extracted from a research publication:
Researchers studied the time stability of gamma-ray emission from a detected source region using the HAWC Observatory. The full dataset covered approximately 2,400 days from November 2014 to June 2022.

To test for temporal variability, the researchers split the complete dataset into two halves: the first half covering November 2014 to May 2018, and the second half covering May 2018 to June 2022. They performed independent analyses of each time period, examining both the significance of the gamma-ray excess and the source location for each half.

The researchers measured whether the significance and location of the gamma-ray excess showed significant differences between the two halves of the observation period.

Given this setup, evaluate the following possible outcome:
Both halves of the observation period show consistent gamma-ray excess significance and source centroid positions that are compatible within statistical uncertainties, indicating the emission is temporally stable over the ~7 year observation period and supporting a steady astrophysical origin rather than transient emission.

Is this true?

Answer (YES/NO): YES